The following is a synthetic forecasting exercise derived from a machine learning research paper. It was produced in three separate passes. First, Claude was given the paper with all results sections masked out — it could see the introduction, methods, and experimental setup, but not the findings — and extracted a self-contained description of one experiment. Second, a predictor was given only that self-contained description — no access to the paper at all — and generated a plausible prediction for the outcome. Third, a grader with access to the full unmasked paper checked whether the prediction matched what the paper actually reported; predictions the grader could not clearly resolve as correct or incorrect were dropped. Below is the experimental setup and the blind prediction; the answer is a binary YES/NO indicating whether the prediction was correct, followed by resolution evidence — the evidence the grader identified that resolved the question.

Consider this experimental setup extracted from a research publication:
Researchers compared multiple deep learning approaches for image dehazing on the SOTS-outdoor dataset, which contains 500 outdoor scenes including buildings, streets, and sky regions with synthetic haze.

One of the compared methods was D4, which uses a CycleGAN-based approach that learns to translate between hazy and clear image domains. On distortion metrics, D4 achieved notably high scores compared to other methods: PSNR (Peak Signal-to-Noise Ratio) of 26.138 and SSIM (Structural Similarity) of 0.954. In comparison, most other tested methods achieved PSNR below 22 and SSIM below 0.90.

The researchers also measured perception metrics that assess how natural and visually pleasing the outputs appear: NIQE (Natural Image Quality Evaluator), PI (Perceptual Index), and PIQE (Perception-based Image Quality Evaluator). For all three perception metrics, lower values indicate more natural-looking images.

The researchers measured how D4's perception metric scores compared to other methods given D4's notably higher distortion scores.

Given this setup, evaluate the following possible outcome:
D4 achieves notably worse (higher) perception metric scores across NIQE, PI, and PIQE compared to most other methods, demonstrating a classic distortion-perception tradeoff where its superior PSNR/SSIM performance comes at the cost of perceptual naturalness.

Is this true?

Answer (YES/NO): NO